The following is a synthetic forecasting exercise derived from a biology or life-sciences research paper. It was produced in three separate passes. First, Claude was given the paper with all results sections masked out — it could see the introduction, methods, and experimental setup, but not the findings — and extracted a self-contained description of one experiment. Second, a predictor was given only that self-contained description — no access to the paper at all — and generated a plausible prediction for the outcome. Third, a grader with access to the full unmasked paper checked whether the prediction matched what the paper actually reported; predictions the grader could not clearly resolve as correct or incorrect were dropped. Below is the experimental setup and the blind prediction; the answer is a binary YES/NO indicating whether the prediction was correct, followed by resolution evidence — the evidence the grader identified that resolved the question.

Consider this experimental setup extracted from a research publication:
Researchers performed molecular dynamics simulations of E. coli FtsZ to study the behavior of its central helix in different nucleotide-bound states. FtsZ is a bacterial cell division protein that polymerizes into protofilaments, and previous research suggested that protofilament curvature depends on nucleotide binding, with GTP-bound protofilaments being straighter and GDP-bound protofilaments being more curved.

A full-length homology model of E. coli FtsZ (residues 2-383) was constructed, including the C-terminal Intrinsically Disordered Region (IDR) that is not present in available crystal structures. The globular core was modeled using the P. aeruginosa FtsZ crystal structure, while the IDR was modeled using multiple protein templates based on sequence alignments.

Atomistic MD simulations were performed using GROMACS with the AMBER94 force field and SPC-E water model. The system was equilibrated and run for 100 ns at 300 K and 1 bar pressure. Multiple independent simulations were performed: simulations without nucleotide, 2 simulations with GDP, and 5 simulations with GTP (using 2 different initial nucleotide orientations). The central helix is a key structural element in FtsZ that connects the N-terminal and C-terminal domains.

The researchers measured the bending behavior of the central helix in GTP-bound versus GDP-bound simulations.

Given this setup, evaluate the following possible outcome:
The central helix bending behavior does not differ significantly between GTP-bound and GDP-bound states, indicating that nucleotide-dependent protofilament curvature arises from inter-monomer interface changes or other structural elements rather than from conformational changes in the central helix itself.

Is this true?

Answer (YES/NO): NO